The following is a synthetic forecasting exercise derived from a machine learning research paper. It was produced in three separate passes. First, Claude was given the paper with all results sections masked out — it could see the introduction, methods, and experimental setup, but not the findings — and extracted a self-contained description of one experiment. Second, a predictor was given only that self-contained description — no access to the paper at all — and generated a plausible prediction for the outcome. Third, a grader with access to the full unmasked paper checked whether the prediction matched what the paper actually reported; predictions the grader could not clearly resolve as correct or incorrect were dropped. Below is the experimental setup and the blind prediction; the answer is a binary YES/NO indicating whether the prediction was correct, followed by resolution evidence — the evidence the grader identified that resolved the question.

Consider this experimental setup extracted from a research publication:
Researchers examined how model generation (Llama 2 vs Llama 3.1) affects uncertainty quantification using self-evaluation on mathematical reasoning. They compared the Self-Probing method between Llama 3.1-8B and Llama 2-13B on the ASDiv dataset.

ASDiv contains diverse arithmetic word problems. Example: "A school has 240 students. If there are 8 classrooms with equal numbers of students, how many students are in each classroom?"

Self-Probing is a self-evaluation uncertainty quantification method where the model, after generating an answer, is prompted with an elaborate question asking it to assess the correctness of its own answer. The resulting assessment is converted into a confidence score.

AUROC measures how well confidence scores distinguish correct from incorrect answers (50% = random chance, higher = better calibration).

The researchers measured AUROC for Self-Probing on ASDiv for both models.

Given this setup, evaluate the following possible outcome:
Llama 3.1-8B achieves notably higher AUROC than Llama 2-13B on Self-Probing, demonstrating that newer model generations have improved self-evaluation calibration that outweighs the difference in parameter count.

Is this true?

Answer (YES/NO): NO